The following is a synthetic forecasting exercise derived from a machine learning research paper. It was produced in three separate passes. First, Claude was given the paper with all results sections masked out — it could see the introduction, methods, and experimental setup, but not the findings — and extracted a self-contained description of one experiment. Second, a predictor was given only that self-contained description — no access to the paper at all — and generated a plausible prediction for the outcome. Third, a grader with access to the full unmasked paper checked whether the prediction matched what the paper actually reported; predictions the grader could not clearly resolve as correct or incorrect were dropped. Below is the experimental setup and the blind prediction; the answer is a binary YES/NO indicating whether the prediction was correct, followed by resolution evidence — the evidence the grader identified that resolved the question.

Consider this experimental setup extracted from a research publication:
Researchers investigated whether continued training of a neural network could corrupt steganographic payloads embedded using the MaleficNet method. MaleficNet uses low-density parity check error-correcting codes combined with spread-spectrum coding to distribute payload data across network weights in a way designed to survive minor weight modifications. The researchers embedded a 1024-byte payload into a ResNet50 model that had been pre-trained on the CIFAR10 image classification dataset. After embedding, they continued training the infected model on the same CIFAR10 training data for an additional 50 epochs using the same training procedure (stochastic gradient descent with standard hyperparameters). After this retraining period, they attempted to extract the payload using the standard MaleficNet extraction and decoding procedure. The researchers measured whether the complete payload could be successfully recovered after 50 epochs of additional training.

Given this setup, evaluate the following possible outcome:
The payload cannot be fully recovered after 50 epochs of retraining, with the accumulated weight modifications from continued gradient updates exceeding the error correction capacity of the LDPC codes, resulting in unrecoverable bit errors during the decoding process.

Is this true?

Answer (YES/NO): YES